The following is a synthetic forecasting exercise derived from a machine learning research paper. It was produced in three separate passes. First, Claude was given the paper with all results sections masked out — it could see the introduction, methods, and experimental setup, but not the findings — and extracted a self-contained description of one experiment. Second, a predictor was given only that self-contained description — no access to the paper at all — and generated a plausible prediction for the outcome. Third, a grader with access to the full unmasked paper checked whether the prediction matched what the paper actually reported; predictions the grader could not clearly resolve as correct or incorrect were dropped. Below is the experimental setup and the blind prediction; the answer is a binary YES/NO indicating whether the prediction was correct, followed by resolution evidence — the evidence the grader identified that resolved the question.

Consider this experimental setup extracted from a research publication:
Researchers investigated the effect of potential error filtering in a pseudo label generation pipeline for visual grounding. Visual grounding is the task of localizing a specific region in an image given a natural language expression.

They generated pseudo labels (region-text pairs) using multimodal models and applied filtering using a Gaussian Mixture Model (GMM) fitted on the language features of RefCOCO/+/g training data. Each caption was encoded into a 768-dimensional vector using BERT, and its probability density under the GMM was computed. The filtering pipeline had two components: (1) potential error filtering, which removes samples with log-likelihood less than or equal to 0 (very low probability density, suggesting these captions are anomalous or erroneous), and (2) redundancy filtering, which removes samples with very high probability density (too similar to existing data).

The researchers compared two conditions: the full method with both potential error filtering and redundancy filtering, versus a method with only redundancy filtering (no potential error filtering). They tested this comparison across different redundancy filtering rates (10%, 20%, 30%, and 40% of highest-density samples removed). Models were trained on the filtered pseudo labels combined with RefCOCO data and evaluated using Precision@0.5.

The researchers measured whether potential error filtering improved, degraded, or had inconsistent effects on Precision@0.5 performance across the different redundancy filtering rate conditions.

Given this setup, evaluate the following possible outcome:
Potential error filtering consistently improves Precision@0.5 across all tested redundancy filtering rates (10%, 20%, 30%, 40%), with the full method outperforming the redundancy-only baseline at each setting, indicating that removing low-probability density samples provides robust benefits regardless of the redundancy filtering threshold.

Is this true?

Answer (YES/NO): YES